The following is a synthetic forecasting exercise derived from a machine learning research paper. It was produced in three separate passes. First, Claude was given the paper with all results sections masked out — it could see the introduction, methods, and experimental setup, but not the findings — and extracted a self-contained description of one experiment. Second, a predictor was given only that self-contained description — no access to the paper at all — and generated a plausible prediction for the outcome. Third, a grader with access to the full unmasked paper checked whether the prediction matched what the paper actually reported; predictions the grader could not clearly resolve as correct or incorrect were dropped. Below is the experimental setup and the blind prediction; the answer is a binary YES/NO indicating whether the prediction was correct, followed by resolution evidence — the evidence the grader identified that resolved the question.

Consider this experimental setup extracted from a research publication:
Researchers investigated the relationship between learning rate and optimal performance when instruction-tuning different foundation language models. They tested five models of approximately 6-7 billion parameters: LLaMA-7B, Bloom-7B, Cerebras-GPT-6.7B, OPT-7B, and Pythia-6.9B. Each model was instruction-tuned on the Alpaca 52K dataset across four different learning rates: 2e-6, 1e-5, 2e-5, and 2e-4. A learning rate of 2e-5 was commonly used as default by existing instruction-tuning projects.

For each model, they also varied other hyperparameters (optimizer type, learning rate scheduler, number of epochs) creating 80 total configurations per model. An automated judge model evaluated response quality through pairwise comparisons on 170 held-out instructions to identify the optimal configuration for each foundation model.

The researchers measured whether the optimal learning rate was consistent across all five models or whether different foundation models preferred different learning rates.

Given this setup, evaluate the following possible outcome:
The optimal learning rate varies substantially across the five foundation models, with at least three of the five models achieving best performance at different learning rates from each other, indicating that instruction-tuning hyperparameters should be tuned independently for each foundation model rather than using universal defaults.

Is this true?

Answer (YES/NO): NO